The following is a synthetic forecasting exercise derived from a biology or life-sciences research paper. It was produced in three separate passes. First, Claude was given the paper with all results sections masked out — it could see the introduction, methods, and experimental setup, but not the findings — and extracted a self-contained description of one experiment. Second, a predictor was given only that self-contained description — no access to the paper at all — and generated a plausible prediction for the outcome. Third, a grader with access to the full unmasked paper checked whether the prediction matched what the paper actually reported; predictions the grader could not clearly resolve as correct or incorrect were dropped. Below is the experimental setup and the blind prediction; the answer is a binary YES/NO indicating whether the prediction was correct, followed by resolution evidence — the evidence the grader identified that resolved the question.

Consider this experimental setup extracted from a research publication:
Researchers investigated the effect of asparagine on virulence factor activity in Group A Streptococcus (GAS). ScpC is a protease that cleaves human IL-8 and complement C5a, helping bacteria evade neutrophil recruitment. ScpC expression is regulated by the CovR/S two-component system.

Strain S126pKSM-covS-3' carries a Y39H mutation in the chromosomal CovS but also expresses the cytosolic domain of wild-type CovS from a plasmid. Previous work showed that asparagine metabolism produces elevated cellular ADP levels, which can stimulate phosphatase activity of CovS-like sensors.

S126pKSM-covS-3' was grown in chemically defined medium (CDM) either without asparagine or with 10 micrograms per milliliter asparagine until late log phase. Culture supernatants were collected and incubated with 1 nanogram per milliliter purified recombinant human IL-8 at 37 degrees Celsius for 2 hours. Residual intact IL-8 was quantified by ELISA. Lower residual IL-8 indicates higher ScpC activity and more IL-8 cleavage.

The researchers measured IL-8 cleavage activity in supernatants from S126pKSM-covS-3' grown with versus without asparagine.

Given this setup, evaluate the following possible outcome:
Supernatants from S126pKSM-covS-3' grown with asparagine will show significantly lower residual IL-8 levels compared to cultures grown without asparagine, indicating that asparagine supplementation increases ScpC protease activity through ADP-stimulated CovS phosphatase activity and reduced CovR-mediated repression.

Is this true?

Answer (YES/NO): YES